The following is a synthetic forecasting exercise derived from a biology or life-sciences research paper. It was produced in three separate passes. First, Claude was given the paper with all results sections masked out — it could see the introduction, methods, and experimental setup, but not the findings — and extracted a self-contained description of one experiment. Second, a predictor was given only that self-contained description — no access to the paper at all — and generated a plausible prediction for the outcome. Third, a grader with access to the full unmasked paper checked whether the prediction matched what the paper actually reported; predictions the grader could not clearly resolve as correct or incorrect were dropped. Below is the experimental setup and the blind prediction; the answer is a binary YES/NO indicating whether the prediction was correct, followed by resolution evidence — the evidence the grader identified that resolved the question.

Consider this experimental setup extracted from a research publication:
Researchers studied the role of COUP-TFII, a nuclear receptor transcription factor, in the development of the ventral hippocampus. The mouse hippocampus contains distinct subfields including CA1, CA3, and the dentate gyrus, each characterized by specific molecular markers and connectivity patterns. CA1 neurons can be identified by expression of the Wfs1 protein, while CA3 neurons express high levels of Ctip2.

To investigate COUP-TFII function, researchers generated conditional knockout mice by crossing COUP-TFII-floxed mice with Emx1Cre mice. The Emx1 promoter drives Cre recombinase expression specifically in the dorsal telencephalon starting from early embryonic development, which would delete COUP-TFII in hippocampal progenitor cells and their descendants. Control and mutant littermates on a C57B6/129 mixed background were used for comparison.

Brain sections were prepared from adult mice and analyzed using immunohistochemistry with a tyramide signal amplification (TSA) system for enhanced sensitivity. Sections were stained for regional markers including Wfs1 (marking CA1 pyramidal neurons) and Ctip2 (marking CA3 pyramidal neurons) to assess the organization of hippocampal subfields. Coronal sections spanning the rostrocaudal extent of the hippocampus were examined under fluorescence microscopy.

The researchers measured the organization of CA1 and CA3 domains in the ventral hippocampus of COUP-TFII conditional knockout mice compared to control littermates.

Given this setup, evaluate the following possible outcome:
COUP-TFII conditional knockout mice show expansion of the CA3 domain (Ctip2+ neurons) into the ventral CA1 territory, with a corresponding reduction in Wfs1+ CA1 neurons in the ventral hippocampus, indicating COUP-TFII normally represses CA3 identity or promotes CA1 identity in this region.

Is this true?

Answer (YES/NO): NO